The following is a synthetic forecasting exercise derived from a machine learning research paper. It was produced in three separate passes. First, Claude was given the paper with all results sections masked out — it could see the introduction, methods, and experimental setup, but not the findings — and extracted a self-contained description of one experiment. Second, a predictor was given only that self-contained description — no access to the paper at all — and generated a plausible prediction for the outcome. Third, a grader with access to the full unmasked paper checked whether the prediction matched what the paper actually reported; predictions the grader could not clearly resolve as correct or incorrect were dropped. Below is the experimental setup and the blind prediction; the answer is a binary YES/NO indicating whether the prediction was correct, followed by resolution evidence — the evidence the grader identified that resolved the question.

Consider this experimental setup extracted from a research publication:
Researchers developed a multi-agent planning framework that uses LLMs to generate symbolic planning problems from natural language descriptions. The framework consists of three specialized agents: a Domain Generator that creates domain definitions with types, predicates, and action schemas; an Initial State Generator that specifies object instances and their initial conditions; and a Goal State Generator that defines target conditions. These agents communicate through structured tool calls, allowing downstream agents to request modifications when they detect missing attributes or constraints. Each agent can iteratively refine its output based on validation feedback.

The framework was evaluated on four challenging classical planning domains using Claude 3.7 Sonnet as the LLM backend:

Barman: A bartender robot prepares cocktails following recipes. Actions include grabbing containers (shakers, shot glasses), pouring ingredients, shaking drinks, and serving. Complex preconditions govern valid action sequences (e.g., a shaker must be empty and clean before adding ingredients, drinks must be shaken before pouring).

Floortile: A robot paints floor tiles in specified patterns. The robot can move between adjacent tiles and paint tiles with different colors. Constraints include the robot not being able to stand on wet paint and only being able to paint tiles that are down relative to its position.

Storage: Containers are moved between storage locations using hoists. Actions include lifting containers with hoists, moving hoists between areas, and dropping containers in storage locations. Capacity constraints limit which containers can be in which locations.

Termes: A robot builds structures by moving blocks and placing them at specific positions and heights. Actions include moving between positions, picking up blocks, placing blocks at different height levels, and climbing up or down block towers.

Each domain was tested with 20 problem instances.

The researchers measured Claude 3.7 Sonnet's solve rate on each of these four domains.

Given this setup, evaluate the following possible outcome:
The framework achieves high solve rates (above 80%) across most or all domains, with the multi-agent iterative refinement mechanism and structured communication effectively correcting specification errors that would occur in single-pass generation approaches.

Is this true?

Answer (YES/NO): YES